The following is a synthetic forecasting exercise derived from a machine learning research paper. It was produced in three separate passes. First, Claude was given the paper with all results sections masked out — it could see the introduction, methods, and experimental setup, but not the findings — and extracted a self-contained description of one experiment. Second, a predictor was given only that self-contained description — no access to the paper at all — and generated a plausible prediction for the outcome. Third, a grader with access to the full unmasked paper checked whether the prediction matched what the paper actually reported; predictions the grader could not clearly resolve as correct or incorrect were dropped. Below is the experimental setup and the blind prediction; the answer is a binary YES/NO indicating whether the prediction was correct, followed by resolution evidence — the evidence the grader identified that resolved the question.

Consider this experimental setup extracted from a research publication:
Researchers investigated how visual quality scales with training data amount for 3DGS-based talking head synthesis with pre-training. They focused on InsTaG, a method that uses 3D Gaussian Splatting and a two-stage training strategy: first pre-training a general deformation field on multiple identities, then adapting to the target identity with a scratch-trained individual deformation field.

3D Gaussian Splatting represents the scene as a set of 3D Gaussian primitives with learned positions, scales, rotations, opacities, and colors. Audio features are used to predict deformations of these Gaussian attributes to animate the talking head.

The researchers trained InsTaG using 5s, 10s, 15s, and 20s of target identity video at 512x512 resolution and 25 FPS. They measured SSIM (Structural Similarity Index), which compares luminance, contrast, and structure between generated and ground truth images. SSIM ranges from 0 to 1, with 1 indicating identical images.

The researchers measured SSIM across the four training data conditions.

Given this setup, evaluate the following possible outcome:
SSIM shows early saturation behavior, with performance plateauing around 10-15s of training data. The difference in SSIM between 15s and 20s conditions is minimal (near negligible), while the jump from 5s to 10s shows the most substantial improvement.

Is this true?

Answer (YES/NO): NO